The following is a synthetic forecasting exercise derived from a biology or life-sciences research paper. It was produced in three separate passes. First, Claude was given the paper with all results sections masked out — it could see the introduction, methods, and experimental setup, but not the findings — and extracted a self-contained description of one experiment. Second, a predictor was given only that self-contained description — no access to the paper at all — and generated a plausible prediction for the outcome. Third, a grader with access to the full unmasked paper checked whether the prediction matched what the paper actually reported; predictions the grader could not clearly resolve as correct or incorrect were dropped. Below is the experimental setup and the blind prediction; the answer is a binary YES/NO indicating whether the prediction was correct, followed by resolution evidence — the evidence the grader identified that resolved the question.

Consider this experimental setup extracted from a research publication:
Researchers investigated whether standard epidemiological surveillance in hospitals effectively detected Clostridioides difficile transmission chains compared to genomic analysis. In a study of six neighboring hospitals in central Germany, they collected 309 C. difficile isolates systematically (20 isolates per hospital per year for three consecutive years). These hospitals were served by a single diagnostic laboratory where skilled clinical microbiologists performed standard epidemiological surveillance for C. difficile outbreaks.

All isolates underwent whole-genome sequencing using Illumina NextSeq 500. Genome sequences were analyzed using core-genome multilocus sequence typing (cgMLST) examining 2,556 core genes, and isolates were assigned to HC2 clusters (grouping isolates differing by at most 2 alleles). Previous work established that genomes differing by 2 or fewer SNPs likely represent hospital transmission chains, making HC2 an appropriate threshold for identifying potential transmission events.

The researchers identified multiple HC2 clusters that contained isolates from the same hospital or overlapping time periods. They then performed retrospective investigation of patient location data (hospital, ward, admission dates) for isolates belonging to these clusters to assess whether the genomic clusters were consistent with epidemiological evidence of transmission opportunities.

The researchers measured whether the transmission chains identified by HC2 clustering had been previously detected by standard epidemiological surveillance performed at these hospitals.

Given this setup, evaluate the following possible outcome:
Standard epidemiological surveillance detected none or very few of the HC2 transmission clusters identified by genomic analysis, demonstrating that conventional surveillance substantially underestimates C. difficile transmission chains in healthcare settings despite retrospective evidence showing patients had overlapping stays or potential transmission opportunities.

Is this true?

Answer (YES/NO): YES